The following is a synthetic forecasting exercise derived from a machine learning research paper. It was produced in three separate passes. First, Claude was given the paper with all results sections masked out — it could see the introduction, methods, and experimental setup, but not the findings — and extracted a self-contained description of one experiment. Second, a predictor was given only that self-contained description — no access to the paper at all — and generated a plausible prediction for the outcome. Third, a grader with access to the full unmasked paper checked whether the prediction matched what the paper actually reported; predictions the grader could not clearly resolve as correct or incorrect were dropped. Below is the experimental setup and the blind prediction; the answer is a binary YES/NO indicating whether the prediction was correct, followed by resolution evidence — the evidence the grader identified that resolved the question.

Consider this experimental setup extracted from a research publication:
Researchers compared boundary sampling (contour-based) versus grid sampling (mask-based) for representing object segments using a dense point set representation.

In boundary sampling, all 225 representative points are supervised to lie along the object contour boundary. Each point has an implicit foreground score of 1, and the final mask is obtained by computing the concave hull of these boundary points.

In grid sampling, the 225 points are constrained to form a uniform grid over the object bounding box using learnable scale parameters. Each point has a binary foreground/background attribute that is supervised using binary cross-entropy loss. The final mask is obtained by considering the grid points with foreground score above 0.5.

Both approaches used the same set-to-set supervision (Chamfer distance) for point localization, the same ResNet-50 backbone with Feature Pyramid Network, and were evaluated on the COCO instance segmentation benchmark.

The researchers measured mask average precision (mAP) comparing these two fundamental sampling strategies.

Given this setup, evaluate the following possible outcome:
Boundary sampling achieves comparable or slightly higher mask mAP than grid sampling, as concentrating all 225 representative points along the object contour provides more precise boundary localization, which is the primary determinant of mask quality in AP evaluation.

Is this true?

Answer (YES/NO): NO